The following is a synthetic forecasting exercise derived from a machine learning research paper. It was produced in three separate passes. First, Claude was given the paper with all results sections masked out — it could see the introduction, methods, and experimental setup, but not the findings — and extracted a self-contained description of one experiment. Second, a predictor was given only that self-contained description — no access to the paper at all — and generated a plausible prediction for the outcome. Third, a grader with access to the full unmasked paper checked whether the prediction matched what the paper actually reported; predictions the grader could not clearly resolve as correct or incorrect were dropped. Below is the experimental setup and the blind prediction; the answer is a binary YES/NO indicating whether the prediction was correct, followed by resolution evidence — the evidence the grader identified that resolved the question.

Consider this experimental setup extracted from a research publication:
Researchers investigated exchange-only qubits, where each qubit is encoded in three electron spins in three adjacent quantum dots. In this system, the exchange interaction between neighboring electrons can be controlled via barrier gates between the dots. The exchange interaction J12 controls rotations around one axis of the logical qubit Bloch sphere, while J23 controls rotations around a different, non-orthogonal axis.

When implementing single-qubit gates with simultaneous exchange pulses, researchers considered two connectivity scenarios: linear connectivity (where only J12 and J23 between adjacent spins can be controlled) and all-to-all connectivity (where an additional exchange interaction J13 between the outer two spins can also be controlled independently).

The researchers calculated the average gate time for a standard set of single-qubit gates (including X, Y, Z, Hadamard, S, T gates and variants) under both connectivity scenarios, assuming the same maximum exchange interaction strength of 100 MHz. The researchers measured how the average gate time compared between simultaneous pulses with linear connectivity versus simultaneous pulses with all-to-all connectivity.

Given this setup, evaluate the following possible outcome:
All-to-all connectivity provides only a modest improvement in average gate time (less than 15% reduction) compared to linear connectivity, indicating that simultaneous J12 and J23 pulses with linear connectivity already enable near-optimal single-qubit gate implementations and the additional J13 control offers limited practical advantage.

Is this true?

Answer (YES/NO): NO